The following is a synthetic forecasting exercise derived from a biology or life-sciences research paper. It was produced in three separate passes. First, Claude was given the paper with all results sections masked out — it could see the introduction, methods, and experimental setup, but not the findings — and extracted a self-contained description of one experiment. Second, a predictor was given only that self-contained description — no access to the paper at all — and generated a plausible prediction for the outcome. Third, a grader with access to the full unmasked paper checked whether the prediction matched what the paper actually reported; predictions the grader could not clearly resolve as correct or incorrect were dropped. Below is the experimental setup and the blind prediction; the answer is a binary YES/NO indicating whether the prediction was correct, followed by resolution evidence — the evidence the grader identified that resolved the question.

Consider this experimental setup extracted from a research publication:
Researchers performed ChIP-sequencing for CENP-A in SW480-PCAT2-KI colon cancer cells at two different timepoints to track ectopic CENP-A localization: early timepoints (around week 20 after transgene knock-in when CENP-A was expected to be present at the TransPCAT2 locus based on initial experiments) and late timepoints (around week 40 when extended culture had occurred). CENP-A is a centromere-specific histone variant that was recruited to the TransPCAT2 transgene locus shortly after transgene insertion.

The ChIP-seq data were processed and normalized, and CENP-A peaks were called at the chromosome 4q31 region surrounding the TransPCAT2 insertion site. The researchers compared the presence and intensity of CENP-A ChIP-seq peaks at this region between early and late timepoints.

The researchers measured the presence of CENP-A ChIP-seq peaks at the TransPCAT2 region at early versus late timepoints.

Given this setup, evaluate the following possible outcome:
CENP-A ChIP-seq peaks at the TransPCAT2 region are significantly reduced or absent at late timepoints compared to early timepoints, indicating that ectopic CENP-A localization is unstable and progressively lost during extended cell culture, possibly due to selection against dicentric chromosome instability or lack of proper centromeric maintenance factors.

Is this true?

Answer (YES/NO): YES